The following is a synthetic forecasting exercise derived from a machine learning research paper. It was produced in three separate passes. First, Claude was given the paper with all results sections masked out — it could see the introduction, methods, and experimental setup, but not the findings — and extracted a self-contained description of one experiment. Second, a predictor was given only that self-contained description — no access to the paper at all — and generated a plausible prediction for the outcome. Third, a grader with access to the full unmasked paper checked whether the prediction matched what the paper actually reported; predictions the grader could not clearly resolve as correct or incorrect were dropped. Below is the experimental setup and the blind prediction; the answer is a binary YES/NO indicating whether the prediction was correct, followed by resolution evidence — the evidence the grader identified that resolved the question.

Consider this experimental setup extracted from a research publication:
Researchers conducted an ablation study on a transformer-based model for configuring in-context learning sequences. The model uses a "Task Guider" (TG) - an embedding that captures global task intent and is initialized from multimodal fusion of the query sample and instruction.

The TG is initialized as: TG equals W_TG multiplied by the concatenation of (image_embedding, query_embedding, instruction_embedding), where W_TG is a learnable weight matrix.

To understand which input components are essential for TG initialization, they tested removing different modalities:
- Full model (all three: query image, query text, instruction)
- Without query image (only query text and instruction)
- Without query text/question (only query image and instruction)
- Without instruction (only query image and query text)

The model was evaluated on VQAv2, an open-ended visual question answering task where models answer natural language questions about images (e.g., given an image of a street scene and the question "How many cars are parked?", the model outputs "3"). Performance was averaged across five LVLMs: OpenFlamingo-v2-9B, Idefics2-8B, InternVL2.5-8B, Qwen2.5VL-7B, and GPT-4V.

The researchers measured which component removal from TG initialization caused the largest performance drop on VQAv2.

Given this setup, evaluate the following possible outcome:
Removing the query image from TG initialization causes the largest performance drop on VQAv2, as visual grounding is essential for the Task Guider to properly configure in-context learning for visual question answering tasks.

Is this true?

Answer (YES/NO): NO